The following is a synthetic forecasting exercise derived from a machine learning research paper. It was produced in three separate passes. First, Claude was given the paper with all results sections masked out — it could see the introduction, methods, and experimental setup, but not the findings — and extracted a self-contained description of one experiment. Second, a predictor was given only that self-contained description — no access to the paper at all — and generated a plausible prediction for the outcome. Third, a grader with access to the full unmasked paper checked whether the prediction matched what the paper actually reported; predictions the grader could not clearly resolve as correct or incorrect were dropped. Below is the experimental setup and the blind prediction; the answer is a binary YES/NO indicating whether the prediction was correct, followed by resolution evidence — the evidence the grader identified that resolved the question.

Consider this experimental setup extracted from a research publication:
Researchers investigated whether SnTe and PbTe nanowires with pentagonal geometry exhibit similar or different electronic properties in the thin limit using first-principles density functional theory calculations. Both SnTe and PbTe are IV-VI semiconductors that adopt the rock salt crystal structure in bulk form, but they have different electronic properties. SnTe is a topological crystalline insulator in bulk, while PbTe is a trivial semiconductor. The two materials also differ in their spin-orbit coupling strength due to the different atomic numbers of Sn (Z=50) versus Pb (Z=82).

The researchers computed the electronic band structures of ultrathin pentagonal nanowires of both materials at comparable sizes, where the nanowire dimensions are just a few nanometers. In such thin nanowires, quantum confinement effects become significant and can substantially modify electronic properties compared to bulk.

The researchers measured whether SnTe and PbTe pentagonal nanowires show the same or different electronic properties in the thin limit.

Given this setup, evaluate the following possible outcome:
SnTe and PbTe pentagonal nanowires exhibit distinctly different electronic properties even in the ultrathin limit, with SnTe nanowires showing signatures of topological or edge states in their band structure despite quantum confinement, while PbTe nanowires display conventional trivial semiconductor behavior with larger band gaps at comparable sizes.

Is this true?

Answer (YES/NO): NO